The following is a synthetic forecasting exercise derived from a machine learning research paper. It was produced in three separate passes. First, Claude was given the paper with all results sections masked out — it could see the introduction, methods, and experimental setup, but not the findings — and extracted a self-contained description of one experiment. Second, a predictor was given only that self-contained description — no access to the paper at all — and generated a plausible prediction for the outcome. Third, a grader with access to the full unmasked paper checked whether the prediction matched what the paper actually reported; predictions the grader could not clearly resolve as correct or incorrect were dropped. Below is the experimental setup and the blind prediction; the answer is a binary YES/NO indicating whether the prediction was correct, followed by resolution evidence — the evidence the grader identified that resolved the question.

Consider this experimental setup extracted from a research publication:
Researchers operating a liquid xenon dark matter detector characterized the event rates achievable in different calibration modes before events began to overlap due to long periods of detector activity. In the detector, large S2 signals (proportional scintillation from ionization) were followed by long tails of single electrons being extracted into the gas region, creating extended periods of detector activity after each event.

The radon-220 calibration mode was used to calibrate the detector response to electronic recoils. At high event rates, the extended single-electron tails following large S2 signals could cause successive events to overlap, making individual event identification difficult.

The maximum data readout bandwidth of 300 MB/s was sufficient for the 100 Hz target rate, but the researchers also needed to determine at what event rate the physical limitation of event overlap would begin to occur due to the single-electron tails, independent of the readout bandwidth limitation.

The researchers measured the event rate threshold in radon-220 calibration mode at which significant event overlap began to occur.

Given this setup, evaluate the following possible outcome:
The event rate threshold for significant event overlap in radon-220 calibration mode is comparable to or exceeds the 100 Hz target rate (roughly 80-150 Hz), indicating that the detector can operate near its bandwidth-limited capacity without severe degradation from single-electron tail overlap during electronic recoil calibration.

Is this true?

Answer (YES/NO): YES